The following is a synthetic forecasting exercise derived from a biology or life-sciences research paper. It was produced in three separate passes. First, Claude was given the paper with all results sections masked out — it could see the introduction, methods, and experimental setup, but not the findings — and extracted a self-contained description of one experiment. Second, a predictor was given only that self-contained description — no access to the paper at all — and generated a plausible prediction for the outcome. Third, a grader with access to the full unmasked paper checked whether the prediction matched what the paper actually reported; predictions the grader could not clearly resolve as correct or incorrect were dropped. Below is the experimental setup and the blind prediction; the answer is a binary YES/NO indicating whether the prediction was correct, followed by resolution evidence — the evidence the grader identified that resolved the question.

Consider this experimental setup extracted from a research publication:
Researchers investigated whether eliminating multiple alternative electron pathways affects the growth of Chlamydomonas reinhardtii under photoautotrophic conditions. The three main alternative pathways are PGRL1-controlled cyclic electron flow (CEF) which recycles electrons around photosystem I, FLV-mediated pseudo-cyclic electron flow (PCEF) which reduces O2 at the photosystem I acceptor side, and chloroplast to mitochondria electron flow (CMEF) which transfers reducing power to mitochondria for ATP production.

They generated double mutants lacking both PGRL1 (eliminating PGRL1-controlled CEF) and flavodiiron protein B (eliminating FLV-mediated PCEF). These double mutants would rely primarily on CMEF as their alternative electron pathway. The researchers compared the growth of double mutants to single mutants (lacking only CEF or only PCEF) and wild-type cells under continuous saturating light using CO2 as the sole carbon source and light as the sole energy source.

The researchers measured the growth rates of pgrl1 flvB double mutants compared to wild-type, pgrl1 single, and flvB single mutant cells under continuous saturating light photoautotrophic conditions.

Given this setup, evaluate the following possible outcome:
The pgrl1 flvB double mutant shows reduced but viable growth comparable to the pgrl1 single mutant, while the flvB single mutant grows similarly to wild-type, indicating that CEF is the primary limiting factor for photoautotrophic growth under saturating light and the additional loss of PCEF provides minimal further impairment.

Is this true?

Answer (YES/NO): NO